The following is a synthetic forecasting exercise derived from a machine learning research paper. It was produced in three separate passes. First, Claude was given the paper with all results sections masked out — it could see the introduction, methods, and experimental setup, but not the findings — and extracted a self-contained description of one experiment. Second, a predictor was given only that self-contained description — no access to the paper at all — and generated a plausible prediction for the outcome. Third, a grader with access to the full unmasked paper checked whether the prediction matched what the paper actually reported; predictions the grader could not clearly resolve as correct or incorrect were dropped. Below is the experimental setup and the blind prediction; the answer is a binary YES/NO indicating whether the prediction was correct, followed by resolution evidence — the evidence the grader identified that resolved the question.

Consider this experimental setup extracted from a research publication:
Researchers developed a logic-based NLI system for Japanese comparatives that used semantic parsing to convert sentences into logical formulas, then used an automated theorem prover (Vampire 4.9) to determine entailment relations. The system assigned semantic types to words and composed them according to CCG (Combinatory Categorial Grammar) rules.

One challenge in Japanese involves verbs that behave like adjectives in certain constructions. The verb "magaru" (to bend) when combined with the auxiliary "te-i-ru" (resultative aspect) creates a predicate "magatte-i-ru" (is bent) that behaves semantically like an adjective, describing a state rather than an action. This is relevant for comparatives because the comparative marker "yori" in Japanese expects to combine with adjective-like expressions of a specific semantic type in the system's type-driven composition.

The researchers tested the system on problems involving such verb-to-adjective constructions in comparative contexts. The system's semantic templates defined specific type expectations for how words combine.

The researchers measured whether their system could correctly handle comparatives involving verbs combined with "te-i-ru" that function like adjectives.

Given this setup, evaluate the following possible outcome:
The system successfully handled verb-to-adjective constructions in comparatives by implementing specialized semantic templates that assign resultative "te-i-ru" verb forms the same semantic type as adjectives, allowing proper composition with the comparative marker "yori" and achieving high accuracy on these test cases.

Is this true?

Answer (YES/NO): NO